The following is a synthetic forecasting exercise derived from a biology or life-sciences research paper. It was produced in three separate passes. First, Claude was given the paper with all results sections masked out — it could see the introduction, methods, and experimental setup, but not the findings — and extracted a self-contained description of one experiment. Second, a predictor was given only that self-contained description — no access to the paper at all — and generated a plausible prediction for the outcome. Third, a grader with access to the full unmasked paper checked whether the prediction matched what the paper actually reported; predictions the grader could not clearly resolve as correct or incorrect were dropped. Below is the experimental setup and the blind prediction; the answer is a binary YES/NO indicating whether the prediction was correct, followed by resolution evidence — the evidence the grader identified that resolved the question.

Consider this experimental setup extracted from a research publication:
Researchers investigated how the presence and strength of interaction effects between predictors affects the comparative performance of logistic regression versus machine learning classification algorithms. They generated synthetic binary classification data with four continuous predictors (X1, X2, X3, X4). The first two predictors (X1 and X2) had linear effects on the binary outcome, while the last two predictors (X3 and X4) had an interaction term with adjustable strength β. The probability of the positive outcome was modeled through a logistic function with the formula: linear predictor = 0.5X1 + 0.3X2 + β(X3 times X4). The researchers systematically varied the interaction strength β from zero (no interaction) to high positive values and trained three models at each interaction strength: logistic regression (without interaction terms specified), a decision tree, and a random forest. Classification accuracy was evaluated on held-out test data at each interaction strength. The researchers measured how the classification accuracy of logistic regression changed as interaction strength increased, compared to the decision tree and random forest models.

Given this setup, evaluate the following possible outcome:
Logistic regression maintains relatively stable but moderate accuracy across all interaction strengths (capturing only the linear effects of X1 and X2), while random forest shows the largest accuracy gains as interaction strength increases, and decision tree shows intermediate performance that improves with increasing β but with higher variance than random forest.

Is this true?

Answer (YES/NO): NO